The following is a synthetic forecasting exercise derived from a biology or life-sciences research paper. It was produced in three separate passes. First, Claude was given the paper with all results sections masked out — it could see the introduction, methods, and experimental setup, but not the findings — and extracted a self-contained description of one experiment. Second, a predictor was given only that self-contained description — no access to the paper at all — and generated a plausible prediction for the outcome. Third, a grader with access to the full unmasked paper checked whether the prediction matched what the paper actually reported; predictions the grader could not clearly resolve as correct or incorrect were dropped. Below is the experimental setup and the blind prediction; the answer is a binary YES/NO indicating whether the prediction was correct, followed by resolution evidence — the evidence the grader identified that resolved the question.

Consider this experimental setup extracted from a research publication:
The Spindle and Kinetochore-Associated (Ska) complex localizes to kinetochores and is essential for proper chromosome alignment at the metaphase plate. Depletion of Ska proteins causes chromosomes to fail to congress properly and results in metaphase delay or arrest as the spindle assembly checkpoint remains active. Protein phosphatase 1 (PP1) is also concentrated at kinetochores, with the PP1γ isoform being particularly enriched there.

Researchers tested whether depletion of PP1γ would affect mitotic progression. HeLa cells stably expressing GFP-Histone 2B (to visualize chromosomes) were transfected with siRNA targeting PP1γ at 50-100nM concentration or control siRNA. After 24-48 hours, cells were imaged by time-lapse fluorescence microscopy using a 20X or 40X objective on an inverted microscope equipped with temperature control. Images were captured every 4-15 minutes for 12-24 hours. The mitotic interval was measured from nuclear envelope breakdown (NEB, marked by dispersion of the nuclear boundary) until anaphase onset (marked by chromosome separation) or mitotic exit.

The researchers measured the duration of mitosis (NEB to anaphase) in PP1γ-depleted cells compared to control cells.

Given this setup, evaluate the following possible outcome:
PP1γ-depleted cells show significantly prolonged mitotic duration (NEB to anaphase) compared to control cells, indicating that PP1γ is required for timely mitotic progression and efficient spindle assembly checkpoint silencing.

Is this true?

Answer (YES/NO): NO